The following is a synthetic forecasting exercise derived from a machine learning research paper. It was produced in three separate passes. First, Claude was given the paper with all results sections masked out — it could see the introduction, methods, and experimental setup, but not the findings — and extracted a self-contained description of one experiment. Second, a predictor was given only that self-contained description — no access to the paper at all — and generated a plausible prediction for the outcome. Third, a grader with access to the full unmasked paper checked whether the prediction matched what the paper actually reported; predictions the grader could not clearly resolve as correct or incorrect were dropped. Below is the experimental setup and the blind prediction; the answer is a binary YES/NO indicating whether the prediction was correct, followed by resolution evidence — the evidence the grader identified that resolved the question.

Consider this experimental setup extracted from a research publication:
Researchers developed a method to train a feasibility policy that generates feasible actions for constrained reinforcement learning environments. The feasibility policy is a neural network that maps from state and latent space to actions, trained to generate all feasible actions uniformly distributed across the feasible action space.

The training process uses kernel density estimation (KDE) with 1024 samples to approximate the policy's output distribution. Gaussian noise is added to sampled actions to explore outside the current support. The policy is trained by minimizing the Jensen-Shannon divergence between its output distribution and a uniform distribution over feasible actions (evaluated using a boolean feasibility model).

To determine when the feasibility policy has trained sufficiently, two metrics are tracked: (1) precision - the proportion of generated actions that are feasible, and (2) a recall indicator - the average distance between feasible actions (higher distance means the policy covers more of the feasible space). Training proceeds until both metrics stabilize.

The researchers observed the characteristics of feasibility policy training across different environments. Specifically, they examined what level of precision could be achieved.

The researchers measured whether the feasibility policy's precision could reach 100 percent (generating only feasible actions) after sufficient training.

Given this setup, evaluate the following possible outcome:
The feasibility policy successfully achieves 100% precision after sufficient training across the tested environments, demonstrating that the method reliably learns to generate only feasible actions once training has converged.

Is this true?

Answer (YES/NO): NO